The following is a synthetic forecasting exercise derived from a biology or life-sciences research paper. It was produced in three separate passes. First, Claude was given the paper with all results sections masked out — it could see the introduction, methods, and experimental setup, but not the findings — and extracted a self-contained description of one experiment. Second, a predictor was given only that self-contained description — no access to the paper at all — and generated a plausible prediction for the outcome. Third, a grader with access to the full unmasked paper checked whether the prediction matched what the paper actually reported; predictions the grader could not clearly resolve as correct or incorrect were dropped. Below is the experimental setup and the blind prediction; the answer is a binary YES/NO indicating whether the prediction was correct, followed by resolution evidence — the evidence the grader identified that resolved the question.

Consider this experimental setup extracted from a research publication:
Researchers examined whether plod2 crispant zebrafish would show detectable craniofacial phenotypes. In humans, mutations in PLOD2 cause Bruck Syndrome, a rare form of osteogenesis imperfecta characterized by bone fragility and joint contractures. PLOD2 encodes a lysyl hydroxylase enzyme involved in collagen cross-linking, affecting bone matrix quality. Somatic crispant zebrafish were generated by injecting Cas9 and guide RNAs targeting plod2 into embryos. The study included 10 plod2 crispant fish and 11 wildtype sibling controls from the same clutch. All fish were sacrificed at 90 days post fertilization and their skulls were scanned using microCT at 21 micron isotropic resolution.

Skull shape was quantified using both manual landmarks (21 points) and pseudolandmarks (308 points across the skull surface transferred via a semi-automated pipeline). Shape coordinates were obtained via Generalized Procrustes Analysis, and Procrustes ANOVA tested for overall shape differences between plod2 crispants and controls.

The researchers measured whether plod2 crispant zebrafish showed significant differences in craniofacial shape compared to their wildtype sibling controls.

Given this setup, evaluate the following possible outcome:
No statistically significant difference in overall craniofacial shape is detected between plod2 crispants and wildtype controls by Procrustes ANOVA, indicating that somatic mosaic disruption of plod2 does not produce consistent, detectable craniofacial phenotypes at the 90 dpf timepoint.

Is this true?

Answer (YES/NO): NO